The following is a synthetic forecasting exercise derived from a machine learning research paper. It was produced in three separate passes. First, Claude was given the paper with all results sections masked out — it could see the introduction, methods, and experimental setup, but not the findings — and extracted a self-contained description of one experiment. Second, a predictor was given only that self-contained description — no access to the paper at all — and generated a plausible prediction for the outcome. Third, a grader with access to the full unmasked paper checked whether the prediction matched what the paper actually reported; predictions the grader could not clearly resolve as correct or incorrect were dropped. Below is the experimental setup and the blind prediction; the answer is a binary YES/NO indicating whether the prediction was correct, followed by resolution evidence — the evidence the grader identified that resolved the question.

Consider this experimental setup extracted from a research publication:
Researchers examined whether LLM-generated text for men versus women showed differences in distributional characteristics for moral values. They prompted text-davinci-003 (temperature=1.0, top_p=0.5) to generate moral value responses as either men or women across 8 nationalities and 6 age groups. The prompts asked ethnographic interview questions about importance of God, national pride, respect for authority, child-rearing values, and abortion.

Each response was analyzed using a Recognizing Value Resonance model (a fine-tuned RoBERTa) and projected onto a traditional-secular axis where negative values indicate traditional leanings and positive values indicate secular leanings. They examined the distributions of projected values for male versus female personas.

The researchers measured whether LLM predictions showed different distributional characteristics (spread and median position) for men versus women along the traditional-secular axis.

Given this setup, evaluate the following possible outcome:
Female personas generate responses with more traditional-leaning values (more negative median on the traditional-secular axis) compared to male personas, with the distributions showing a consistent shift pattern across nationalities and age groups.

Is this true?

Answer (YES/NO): NO